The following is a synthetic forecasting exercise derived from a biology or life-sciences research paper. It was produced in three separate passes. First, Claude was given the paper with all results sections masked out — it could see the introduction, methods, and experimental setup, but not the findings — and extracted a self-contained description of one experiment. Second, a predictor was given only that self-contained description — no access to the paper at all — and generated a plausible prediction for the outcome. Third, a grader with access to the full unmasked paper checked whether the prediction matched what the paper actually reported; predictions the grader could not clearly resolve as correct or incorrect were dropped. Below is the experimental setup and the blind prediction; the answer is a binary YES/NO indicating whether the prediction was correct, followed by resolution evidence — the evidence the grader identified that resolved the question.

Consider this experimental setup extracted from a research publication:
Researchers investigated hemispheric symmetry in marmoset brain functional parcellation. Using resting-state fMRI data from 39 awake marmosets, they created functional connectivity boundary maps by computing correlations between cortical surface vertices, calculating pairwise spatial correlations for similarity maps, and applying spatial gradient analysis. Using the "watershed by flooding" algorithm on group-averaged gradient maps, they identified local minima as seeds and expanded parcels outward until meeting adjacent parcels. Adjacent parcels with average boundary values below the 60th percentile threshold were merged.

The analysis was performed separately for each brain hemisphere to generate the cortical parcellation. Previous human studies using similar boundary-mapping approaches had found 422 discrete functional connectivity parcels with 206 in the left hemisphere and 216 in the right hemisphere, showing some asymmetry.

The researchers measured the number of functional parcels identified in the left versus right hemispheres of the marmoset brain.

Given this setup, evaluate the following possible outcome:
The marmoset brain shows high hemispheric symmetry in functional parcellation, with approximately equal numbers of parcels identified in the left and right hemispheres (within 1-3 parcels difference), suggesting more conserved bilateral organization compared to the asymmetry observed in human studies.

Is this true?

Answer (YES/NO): YES